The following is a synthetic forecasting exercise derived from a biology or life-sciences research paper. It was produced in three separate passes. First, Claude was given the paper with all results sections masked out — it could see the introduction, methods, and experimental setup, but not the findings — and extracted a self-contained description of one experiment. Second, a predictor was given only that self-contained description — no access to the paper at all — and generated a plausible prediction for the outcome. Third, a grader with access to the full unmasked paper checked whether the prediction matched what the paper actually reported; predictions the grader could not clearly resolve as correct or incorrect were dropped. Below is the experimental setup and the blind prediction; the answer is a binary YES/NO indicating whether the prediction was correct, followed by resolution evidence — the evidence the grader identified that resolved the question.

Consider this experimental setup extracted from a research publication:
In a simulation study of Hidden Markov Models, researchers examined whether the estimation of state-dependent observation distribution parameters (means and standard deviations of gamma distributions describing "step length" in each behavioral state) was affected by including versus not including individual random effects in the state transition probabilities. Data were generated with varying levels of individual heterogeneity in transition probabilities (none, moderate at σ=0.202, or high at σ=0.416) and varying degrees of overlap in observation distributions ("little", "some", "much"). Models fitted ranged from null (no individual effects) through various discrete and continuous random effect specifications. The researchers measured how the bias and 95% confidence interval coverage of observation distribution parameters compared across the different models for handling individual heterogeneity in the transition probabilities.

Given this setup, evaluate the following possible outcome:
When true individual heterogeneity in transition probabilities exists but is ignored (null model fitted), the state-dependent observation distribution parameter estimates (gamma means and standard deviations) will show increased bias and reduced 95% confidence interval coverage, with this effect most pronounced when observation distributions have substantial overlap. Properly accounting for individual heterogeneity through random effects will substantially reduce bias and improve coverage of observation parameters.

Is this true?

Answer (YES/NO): NO